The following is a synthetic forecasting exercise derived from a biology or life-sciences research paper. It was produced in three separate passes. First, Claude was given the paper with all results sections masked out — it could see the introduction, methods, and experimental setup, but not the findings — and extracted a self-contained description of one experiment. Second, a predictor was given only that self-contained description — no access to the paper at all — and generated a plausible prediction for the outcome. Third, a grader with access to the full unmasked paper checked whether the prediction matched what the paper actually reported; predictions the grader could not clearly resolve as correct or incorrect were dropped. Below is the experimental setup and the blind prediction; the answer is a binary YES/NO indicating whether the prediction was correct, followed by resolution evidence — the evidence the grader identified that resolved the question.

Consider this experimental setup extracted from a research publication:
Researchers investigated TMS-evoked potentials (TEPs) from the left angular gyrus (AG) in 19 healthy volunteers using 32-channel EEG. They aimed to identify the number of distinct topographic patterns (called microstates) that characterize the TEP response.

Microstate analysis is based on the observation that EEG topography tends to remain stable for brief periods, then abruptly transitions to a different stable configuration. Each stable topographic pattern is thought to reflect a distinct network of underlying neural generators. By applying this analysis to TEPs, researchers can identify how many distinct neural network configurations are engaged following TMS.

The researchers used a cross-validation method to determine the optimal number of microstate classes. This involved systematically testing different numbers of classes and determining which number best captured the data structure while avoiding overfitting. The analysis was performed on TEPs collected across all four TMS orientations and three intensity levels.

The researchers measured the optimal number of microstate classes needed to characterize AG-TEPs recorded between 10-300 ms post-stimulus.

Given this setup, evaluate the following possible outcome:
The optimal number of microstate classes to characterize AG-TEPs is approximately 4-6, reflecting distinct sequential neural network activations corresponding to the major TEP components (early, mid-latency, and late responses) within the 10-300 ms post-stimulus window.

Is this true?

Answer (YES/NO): YES